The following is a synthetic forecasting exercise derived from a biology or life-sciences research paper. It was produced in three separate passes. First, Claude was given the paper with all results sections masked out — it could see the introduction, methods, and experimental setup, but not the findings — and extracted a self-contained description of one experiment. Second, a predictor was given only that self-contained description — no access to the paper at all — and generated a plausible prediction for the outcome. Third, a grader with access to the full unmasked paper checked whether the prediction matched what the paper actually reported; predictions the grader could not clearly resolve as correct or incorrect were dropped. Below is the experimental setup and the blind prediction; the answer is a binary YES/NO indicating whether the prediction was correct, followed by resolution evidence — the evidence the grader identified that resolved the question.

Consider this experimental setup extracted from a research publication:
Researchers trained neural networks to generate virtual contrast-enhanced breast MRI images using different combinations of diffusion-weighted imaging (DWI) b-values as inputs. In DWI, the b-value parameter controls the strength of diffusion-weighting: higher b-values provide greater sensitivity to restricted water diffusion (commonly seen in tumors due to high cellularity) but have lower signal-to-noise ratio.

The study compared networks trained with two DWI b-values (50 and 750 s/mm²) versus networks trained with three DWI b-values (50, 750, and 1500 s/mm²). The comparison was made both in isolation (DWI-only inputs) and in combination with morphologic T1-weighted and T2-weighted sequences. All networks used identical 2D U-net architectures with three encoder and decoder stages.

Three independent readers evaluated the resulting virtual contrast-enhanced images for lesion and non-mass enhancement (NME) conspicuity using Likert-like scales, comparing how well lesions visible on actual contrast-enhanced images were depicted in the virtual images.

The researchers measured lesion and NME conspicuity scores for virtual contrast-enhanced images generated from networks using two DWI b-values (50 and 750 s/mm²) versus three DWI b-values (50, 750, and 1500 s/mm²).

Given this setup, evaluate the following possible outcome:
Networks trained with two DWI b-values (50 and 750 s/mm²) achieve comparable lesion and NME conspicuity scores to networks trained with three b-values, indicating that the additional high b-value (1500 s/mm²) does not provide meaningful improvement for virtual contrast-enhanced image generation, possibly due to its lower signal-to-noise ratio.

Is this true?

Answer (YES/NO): NO